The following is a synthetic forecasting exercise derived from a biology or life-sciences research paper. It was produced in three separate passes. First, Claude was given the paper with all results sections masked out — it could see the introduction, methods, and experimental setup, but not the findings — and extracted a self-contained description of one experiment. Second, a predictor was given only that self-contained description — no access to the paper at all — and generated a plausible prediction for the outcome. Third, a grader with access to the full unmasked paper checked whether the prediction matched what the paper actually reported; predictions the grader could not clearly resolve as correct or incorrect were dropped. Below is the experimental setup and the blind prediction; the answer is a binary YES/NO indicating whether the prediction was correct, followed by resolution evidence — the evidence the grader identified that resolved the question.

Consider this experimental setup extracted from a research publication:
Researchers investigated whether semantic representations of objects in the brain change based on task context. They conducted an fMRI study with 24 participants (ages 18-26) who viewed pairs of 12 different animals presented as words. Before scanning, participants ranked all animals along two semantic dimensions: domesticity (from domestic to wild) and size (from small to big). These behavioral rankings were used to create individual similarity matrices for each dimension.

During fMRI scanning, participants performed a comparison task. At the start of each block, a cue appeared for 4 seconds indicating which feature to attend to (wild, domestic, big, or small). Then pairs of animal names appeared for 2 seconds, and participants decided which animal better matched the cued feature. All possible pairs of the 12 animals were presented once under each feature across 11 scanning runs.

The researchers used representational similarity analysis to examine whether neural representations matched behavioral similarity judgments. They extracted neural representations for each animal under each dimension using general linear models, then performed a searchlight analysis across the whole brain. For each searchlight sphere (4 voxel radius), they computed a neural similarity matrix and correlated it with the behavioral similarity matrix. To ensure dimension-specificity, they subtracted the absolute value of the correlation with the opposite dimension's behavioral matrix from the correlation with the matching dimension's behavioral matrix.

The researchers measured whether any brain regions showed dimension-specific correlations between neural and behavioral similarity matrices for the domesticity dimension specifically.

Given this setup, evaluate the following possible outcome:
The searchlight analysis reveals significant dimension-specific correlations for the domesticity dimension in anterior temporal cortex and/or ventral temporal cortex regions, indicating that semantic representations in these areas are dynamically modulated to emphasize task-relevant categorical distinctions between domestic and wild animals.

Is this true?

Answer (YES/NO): NO